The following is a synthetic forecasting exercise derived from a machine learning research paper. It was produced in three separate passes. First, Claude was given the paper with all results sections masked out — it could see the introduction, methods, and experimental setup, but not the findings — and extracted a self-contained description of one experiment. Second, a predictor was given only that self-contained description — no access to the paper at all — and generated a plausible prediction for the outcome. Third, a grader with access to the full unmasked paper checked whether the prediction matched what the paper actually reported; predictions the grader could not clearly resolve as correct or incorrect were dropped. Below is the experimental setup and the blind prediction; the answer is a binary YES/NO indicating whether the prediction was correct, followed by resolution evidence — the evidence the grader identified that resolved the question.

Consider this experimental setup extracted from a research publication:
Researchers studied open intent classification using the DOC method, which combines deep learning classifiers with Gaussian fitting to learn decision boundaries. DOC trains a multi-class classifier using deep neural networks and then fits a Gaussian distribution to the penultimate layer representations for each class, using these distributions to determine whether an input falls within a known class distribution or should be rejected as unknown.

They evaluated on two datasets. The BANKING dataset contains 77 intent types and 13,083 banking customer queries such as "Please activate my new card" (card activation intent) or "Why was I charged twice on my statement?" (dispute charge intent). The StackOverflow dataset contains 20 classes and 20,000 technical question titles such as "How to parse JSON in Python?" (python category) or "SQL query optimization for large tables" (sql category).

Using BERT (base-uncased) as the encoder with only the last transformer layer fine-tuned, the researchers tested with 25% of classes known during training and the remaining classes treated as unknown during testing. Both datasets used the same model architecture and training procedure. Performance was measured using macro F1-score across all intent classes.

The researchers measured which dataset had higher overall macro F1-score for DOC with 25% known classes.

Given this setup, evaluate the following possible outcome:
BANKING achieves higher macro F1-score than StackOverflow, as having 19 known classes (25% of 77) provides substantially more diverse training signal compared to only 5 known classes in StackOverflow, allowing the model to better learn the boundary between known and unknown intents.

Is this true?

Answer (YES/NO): YES